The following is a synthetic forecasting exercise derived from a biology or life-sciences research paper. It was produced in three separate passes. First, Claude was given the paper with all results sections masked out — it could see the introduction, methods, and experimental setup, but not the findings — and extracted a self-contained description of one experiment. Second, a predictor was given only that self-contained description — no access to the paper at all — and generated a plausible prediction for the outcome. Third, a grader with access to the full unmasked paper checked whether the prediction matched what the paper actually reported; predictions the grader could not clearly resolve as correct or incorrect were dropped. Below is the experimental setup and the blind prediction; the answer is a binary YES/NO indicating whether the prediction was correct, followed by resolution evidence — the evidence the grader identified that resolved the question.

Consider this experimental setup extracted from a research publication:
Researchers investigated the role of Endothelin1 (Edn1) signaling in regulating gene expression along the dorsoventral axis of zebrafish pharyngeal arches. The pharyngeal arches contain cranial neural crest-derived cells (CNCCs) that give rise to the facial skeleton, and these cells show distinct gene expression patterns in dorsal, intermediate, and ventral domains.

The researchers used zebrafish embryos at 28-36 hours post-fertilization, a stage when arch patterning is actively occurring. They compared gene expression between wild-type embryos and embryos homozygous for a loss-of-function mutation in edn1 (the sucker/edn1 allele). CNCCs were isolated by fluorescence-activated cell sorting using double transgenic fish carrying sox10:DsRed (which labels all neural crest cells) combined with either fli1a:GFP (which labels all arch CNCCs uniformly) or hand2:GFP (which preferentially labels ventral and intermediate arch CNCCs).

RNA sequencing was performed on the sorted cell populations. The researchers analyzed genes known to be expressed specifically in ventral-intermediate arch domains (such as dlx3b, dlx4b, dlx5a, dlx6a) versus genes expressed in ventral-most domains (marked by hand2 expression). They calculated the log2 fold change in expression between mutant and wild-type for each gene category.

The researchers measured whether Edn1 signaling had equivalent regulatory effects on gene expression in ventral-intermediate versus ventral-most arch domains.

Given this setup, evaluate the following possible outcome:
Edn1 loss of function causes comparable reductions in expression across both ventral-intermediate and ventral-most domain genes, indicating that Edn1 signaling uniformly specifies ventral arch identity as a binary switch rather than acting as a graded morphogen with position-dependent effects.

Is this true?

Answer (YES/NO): NO